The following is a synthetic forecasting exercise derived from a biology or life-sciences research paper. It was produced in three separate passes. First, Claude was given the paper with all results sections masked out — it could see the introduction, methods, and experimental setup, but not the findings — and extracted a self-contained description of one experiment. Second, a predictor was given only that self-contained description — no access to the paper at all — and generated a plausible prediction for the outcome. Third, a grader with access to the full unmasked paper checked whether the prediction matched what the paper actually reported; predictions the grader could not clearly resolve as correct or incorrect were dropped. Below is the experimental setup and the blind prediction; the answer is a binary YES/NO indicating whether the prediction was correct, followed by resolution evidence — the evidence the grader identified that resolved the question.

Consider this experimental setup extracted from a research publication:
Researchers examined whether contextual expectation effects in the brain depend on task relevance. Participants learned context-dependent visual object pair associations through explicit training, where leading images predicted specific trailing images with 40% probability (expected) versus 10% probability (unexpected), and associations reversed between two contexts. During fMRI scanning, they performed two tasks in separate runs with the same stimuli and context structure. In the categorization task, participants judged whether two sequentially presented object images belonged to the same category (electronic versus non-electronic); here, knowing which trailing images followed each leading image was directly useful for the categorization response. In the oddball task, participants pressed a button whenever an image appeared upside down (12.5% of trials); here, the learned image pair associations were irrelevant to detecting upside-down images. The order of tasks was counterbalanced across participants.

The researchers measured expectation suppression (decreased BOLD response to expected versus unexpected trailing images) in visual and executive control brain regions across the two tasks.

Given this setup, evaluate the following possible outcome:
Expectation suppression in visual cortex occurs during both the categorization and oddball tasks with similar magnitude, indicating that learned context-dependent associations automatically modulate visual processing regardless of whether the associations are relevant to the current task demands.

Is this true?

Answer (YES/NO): NO